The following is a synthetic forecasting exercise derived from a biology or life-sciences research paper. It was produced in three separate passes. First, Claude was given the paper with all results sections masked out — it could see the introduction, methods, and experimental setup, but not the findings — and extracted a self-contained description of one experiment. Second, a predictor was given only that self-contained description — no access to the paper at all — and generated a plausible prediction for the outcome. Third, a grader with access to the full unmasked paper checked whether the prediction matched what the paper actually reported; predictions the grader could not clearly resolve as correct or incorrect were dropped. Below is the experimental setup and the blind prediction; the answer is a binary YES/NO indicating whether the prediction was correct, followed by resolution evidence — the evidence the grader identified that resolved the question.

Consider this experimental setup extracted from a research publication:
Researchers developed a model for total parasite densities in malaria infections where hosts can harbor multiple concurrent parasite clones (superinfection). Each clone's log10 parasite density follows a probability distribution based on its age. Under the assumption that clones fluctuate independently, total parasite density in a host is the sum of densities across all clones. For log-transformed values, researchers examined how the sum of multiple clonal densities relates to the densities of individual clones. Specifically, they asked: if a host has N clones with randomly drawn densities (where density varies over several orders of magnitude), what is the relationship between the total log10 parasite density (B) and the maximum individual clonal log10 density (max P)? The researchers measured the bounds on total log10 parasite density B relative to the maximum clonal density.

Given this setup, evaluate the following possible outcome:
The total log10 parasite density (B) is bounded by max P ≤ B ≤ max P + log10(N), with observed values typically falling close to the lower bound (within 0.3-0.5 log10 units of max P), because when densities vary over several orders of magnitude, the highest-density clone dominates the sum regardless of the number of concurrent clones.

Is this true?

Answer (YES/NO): NO